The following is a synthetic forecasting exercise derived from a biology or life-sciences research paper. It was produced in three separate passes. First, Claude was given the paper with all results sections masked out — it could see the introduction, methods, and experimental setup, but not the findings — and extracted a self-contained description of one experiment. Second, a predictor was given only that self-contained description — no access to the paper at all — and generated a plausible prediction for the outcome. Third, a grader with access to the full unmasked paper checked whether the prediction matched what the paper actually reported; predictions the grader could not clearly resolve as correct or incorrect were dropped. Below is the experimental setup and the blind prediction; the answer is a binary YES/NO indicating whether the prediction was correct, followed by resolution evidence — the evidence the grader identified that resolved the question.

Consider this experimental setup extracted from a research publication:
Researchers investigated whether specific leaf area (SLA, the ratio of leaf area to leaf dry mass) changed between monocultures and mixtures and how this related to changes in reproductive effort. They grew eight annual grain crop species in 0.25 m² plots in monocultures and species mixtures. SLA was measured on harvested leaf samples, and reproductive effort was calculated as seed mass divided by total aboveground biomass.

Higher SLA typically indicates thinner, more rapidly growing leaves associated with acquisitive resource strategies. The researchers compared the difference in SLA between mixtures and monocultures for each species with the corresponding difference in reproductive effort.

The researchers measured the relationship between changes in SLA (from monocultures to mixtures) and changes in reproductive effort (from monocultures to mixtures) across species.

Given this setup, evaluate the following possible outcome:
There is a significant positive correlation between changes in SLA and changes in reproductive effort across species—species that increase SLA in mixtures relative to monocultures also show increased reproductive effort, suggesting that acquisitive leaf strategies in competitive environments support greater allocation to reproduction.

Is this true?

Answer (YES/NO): NO